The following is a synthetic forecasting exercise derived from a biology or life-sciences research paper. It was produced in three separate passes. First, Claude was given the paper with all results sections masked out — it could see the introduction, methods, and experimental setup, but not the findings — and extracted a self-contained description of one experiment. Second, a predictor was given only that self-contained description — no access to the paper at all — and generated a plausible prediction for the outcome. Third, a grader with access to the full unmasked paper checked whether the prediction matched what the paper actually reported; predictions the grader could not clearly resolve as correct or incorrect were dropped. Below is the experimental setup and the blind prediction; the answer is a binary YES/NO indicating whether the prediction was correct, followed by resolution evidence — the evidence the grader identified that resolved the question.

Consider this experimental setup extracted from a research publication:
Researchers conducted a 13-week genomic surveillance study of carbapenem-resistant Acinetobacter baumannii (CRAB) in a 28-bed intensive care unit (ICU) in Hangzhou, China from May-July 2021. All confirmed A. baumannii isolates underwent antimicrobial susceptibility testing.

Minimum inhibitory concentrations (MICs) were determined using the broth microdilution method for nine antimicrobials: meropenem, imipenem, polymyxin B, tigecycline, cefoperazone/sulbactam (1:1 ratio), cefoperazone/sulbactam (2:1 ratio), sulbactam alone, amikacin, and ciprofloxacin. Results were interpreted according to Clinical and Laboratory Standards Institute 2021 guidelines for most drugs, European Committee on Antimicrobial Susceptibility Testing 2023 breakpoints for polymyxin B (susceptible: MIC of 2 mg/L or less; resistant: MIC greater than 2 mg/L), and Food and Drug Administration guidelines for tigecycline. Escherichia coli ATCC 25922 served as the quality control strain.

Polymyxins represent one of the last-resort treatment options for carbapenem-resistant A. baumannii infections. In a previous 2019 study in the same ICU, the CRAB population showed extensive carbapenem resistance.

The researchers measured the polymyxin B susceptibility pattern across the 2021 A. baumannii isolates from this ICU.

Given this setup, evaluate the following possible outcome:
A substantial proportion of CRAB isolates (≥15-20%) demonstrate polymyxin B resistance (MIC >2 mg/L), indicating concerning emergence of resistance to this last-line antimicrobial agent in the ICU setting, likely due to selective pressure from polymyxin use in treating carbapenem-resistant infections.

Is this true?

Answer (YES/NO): NO